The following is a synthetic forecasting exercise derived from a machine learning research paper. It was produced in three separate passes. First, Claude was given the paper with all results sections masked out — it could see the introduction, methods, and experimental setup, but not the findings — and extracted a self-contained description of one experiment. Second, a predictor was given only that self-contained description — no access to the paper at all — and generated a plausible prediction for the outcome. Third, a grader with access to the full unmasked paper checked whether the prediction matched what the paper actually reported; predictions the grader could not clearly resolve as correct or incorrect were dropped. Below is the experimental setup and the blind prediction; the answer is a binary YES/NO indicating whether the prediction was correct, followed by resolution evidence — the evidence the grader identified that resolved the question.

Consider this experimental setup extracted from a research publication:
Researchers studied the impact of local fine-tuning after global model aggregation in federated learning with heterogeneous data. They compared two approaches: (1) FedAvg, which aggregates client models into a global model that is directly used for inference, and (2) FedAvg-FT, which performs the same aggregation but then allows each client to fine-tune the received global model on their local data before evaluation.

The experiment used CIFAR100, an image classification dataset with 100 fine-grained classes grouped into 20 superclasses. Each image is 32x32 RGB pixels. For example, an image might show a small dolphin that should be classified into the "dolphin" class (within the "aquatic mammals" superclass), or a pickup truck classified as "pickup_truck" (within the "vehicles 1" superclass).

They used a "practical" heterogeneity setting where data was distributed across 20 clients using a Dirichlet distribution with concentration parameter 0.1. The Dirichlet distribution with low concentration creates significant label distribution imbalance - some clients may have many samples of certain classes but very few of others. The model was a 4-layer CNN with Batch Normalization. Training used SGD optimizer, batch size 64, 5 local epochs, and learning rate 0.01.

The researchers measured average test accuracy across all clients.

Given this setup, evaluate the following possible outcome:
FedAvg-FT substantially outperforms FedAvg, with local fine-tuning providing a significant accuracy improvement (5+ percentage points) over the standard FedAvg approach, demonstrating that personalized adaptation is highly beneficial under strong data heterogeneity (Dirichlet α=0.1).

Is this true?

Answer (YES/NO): YES